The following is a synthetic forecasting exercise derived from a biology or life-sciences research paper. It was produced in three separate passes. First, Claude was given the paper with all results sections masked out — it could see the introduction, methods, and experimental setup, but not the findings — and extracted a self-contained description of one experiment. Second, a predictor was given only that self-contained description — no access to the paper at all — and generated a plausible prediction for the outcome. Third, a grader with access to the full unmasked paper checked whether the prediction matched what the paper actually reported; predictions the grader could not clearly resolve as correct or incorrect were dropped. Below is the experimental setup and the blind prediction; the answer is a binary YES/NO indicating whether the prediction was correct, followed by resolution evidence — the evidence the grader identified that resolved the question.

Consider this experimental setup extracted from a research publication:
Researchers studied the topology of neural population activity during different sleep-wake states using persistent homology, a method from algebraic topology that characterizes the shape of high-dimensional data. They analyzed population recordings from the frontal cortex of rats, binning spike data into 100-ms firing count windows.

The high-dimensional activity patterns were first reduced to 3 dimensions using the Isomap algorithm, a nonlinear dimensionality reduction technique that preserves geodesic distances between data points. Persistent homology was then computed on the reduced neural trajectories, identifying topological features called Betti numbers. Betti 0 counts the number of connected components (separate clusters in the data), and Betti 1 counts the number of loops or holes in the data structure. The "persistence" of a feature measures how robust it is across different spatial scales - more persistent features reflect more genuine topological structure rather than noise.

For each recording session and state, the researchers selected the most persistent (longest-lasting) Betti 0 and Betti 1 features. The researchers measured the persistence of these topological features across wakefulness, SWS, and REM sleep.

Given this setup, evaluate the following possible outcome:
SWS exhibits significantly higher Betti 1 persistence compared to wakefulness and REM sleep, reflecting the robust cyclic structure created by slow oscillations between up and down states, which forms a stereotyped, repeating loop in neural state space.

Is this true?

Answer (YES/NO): NO